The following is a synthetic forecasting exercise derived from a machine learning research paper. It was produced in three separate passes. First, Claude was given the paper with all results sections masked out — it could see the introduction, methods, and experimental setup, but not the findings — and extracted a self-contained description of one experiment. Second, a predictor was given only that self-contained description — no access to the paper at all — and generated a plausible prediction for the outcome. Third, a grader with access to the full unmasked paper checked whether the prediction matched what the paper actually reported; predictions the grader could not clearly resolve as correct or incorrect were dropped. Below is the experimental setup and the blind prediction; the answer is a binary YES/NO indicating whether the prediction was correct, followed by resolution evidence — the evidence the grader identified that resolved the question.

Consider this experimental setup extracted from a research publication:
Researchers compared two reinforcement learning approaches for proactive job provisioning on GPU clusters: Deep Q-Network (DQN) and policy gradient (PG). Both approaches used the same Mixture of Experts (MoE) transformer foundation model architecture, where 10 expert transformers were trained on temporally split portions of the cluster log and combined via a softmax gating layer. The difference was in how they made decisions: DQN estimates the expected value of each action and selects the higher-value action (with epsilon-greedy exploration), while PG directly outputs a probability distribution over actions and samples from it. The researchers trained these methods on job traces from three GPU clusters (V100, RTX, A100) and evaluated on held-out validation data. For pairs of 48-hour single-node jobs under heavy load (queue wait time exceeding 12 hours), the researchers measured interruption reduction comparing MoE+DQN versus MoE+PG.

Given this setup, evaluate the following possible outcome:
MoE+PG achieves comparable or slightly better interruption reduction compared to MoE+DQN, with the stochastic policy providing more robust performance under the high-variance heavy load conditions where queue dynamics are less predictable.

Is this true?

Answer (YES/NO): NO